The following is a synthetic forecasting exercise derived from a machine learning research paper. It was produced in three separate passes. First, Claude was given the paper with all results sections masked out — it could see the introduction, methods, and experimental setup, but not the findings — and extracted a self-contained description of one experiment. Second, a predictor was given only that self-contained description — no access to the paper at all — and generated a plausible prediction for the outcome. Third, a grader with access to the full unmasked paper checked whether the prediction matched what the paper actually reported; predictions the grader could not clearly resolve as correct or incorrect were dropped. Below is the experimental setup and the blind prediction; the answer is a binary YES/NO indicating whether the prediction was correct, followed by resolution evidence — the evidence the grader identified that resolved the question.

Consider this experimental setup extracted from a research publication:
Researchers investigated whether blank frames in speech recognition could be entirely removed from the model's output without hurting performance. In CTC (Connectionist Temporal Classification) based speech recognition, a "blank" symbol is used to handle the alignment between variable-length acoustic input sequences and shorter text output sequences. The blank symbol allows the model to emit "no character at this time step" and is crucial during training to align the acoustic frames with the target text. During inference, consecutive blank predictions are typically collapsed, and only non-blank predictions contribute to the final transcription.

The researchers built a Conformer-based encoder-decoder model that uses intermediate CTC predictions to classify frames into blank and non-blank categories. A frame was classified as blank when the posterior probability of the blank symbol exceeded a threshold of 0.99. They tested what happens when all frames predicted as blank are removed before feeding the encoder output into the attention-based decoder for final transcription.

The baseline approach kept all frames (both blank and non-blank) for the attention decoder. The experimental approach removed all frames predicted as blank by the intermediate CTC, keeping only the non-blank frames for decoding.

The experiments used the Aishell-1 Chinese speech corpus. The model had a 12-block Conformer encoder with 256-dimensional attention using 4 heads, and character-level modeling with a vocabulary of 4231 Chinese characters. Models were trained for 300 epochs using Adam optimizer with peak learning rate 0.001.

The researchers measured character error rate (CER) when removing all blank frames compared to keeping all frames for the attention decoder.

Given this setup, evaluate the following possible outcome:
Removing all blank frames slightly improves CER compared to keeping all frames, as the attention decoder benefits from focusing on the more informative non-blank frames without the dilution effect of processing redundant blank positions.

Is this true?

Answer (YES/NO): NO